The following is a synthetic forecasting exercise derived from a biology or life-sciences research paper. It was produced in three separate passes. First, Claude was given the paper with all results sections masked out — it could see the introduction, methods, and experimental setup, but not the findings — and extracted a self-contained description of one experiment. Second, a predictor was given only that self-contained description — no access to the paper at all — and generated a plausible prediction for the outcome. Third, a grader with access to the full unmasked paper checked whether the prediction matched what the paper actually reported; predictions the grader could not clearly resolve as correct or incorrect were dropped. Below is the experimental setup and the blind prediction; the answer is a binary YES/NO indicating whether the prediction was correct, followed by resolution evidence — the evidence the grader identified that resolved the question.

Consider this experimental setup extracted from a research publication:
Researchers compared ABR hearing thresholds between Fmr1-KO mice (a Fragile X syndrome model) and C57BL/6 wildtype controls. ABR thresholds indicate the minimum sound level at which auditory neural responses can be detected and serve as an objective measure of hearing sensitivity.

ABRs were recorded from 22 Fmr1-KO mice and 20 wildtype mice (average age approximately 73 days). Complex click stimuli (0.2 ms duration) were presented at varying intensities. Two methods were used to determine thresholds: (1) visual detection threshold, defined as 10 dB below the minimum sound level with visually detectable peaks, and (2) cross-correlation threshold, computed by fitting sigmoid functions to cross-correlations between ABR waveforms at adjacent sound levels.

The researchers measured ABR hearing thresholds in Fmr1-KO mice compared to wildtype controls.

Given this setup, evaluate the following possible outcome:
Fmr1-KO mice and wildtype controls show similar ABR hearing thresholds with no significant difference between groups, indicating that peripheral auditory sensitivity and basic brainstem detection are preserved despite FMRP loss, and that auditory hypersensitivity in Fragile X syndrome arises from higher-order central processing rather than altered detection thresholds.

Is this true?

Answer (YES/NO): NO